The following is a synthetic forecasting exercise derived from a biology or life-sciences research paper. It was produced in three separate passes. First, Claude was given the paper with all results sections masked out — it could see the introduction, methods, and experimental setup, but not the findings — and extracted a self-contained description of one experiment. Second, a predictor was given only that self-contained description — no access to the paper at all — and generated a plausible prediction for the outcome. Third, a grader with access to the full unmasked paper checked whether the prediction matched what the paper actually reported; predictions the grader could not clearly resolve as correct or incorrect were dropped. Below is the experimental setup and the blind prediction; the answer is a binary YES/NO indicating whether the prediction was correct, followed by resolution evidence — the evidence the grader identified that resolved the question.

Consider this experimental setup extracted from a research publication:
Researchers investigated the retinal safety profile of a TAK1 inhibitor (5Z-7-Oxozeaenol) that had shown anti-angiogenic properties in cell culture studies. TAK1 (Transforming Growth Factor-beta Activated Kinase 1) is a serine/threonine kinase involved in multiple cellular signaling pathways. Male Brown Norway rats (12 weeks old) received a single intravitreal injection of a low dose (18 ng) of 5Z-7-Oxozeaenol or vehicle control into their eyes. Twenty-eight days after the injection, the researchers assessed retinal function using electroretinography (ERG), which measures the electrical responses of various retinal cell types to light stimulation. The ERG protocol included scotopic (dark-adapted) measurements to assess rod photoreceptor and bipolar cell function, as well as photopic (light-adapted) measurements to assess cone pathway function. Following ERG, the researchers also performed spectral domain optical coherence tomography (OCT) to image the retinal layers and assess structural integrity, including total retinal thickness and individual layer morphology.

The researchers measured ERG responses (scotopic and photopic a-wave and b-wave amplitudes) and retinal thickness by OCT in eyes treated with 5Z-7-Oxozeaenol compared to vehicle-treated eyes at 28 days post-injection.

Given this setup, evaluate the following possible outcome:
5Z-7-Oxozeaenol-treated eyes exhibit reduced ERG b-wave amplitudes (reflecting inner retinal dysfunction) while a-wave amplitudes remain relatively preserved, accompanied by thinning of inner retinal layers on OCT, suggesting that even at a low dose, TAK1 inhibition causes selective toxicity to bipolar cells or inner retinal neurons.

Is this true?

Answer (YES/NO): NO